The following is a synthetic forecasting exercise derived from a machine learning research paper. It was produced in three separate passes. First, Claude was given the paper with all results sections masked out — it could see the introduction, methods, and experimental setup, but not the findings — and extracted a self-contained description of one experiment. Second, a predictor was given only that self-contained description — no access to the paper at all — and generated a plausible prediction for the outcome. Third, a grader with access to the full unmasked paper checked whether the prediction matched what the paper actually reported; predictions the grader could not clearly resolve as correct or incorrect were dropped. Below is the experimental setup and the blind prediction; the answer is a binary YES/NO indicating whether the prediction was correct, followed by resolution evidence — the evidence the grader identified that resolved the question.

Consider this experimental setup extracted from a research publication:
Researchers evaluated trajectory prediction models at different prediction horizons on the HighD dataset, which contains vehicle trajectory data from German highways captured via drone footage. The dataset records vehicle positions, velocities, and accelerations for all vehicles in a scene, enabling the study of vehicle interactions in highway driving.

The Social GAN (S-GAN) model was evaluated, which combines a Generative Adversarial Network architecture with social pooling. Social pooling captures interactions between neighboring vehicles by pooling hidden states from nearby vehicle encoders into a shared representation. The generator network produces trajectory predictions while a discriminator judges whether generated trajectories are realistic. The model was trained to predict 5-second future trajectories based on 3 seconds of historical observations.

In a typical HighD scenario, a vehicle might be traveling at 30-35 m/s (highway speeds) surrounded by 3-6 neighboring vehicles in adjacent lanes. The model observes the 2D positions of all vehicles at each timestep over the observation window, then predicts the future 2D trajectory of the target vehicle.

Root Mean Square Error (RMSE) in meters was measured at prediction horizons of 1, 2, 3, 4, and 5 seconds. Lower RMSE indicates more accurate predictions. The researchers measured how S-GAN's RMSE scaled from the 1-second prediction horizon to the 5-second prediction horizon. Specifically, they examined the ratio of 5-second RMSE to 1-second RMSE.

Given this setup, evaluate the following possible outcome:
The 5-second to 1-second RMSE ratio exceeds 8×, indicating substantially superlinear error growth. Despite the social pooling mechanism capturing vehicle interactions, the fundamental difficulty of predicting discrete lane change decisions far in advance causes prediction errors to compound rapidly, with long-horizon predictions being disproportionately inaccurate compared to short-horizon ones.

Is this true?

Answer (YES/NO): YES